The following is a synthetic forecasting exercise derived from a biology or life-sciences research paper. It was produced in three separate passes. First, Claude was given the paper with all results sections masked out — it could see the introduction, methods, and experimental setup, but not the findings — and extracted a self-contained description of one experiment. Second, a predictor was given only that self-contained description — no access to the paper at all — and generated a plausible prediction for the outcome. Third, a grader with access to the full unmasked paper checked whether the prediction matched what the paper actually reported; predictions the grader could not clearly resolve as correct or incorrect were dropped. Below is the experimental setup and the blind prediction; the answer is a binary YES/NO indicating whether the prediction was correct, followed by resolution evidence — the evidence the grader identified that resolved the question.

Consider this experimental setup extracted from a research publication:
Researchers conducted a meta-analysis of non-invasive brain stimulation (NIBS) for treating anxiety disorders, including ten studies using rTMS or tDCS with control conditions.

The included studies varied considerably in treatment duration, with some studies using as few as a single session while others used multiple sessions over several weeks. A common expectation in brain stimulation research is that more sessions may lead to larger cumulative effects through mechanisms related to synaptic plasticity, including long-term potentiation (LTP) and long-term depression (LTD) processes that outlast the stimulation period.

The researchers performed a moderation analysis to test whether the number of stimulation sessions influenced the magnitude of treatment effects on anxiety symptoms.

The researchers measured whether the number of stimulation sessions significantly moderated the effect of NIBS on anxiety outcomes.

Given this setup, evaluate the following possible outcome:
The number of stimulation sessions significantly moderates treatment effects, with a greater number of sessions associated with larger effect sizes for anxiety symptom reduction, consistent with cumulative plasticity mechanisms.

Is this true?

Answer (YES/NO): NO